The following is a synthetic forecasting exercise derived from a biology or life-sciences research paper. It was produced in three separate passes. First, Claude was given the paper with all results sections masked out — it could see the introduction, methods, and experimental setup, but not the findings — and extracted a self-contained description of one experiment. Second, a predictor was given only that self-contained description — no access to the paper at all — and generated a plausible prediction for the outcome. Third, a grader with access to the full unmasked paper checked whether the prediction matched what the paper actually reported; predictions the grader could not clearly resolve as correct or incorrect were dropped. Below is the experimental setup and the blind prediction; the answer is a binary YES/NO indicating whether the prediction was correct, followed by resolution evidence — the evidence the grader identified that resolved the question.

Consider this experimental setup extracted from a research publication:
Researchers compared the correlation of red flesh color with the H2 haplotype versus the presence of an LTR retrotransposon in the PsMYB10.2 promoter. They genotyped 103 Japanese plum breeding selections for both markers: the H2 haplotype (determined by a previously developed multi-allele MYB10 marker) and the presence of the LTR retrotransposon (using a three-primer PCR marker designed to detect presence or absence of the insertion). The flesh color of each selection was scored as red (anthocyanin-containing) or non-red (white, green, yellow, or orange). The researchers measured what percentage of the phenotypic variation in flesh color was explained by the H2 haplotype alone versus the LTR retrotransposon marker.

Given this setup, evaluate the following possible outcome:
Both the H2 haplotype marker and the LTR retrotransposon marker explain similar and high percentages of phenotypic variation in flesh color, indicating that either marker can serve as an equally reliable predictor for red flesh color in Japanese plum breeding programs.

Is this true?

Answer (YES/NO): NO